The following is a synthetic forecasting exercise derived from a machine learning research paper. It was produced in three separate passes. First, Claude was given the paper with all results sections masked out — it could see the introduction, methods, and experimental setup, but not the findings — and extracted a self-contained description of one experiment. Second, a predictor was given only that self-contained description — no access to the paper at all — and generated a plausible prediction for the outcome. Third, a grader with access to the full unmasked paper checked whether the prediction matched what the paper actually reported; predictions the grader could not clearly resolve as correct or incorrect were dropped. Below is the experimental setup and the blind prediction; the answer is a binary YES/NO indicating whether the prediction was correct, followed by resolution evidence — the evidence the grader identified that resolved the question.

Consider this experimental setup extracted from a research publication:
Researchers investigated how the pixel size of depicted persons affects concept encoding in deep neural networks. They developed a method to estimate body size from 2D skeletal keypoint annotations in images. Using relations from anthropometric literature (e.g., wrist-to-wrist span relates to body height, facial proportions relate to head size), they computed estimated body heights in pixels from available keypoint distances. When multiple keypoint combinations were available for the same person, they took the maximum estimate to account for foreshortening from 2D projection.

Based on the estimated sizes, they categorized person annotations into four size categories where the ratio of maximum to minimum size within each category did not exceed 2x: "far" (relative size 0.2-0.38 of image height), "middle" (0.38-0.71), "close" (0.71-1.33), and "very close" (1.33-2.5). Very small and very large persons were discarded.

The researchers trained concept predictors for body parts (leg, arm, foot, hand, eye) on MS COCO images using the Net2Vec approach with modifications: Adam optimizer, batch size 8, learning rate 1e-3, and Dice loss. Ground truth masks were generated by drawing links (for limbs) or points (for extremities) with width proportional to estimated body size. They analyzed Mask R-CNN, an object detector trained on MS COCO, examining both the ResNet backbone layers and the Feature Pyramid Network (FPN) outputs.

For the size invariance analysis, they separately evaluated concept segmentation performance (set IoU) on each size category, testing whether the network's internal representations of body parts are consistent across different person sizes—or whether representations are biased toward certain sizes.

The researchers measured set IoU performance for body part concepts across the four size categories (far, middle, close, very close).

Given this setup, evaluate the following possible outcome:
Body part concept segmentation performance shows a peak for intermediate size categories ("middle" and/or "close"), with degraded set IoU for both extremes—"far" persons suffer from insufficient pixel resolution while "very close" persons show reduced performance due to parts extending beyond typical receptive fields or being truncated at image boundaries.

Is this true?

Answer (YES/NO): NO